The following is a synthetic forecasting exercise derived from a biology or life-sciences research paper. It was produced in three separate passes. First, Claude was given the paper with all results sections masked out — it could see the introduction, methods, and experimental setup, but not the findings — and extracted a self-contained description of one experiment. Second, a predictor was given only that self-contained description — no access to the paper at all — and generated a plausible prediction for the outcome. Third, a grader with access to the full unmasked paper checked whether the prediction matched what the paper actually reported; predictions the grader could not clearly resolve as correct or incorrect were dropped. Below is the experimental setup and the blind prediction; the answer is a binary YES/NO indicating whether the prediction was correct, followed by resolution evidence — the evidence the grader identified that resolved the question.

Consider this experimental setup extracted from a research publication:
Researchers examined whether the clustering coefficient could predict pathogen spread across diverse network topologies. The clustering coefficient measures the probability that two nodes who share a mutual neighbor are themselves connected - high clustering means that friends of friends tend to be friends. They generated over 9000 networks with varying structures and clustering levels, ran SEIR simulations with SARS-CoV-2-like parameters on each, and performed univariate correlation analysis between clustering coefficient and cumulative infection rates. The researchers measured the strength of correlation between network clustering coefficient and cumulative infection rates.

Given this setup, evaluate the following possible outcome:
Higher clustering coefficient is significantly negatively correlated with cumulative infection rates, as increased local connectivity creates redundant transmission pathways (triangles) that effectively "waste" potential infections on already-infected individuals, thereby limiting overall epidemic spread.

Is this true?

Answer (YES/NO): NO